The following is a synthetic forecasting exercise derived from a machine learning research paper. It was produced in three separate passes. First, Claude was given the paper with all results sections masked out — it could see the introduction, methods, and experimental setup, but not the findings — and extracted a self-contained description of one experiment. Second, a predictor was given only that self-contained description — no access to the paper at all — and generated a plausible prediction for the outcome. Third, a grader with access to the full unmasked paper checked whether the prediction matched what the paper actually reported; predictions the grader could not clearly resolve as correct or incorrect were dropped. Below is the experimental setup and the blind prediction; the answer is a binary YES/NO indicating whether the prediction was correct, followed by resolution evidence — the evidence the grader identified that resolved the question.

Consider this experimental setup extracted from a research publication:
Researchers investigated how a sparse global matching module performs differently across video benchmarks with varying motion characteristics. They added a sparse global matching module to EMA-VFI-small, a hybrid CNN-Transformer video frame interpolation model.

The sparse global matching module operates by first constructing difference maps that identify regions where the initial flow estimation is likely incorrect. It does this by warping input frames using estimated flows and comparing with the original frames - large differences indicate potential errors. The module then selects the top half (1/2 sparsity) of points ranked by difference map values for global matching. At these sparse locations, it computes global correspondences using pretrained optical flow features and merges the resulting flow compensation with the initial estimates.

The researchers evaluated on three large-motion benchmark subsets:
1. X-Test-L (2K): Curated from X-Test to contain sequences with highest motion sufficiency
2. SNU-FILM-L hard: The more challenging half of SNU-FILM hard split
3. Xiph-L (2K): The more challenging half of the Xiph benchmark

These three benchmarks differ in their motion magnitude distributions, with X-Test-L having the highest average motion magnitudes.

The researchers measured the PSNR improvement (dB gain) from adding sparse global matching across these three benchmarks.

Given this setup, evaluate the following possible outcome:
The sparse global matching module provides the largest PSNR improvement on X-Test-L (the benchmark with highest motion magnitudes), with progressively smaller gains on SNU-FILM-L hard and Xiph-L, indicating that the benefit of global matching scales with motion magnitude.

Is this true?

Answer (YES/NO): YES